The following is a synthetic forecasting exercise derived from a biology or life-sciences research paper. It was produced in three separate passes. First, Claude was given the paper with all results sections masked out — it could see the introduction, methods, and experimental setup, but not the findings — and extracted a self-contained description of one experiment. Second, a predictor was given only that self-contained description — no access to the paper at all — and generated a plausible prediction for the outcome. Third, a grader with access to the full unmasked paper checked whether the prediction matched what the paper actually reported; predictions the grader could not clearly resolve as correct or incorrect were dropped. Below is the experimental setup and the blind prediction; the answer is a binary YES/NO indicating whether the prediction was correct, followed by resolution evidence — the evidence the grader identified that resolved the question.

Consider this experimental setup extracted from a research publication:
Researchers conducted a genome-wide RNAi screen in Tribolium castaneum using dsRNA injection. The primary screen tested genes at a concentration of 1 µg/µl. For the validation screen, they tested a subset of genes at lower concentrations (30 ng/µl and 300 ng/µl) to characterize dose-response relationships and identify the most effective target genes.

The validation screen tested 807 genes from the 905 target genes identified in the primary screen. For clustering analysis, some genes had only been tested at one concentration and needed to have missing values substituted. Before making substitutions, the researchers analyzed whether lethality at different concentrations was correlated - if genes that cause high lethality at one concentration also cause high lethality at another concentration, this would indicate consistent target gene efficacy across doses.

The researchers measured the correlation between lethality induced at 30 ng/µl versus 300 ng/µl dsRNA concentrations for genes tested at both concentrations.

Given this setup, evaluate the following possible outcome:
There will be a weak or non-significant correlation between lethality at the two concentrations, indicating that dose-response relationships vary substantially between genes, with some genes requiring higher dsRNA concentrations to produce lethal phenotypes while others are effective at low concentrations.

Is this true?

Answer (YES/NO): NO